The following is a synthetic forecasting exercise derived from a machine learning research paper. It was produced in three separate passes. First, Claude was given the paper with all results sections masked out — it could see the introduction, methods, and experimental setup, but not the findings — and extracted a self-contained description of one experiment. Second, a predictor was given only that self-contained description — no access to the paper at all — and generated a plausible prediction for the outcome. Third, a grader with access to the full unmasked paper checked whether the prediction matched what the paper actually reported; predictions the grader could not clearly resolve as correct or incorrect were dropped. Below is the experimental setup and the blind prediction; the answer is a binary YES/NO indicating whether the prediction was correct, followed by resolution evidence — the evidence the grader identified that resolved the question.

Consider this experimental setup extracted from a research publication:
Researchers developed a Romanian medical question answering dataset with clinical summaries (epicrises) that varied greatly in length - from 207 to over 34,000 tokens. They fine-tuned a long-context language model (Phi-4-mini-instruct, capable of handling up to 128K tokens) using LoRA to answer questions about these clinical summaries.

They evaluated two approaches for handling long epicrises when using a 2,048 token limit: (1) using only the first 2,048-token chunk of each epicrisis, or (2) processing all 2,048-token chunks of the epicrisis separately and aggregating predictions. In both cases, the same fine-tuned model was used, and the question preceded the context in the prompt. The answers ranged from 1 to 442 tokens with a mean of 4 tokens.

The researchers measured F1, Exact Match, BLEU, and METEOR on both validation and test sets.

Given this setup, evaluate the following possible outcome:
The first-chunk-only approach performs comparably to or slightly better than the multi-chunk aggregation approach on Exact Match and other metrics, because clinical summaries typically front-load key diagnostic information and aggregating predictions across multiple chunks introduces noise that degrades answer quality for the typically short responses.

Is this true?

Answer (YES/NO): NO